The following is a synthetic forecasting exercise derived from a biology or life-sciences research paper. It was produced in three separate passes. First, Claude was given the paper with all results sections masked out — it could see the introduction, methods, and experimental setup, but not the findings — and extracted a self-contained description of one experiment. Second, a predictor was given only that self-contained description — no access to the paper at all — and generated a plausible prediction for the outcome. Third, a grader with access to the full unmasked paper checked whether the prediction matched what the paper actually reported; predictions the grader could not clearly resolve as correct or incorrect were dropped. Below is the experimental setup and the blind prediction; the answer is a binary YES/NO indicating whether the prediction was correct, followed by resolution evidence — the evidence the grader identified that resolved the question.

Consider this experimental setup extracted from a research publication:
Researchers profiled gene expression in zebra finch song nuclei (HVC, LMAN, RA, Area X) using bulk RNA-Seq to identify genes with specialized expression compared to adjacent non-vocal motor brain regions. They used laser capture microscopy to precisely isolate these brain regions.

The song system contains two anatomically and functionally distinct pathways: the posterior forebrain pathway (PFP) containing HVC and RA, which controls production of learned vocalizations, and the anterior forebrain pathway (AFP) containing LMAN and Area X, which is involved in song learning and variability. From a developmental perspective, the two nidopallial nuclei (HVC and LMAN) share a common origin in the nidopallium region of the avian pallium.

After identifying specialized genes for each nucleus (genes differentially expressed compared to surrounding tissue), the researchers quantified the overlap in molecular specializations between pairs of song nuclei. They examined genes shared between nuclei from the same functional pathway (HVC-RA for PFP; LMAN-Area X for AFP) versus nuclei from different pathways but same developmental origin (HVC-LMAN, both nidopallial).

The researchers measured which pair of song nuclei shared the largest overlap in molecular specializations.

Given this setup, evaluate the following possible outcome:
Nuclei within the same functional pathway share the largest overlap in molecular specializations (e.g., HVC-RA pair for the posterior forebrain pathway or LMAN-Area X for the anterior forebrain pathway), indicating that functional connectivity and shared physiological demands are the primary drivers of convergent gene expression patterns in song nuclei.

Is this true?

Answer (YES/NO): NO